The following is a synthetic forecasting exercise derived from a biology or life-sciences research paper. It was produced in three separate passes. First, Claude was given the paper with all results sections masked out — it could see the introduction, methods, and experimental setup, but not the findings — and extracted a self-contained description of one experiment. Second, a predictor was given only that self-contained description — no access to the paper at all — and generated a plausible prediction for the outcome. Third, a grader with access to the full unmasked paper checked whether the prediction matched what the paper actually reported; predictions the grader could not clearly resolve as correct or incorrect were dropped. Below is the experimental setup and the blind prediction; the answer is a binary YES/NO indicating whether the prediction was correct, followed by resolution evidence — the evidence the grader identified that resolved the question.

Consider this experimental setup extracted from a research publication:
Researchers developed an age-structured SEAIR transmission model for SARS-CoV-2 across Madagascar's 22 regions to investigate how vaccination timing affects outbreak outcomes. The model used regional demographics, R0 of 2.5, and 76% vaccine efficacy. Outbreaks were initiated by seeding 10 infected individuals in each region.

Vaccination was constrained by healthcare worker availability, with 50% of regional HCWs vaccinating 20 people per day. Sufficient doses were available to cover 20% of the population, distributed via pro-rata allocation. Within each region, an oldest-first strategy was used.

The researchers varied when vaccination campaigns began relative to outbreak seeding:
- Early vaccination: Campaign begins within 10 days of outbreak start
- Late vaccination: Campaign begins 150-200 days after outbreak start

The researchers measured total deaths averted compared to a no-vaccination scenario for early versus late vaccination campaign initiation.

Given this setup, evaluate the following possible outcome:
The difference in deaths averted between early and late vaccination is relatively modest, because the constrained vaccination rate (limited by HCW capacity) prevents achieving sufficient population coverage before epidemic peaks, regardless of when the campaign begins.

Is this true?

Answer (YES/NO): NO